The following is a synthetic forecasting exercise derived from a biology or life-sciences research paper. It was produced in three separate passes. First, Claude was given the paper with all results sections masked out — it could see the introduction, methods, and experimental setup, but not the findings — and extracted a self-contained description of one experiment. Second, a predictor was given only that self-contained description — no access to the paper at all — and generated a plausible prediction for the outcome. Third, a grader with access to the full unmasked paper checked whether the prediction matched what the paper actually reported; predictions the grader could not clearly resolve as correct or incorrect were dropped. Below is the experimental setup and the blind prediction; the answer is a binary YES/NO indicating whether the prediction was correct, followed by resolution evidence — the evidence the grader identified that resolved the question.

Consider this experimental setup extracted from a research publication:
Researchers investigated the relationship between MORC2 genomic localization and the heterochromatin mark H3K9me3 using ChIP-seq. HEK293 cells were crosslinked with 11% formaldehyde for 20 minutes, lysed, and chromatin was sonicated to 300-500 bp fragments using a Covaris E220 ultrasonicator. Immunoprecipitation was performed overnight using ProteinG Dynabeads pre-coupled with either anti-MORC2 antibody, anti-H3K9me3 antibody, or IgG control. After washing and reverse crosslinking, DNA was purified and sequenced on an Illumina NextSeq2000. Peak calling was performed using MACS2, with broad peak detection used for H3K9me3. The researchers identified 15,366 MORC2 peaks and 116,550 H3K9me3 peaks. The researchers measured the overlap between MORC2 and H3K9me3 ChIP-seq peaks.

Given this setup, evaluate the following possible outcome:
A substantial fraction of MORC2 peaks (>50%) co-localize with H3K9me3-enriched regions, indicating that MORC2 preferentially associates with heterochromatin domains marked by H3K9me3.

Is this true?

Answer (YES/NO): NO